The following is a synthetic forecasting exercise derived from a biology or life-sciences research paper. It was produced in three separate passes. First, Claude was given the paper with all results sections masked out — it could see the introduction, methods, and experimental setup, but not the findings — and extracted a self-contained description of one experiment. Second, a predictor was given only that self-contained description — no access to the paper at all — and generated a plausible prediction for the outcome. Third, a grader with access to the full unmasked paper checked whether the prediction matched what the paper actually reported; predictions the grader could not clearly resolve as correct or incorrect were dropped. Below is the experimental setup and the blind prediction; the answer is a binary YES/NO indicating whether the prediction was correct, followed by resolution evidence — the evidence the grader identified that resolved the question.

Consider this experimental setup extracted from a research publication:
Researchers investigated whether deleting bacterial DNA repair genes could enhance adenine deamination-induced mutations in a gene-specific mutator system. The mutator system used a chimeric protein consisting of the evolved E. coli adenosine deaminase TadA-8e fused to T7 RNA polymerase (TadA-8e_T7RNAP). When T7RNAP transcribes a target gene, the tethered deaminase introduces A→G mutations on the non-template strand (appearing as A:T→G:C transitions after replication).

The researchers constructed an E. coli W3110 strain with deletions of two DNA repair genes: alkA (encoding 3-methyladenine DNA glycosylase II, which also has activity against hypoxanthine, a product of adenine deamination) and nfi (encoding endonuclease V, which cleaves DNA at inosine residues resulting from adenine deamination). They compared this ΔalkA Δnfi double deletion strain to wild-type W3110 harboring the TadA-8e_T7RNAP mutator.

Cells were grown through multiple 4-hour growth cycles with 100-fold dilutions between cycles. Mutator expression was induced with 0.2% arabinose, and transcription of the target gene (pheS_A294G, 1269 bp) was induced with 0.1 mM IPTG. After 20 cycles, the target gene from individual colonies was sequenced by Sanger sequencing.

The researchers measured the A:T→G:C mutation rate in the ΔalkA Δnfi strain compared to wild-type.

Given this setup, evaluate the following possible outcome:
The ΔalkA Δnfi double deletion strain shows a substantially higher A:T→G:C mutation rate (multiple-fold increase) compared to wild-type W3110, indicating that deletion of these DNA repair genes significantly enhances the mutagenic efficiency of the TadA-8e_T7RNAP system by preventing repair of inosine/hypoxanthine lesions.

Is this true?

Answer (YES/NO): NO